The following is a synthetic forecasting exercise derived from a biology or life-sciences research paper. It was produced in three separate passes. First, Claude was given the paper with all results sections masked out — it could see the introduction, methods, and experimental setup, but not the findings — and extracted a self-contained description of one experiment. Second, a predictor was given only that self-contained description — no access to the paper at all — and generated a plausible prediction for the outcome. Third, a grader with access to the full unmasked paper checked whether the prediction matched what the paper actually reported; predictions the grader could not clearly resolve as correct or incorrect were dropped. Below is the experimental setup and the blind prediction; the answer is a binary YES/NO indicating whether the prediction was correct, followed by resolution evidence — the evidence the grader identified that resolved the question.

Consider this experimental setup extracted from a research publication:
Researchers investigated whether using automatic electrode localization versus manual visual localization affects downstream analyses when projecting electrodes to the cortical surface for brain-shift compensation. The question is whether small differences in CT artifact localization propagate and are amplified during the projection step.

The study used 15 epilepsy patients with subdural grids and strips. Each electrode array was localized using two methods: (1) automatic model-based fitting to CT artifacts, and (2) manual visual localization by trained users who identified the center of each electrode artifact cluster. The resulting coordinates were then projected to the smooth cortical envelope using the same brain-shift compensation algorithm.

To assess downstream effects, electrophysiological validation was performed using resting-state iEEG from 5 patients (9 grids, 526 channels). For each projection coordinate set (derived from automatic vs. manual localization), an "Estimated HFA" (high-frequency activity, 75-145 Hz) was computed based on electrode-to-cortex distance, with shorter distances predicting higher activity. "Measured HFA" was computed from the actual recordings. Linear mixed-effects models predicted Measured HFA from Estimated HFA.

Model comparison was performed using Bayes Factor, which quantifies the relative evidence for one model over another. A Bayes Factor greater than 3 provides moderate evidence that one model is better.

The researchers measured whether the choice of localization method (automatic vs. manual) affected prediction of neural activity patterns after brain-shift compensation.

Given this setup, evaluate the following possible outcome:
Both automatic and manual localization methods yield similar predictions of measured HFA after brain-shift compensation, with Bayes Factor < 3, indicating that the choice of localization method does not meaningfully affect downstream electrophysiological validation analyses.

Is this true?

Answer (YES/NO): NO